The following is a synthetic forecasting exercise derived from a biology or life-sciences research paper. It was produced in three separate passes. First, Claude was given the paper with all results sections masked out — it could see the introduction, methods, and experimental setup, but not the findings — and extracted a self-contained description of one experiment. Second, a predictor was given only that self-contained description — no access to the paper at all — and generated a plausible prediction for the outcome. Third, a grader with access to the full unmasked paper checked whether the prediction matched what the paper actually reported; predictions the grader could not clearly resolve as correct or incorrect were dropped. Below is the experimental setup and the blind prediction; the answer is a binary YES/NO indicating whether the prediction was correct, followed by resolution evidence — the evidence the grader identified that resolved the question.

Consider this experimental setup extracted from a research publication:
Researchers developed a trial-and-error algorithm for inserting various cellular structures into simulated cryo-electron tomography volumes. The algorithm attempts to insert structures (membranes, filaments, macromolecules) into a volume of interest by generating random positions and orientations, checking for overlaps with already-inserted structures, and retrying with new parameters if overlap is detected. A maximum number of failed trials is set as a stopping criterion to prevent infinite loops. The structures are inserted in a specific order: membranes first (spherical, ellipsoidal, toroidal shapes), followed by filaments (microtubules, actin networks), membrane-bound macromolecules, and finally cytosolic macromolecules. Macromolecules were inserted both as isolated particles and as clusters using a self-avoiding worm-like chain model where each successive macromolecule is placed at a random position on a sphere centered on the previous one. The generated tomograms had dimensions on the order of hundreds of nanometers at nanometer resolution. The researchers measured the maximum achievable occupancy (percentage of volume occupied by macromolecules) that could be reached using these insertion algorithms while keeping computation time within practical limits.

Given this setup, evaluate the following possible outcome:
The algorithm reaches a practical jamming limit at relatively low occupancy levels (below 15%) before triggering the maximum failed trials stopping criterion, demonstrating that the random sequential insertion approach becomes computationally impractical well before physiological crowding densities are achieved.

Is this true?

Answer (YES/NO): NO